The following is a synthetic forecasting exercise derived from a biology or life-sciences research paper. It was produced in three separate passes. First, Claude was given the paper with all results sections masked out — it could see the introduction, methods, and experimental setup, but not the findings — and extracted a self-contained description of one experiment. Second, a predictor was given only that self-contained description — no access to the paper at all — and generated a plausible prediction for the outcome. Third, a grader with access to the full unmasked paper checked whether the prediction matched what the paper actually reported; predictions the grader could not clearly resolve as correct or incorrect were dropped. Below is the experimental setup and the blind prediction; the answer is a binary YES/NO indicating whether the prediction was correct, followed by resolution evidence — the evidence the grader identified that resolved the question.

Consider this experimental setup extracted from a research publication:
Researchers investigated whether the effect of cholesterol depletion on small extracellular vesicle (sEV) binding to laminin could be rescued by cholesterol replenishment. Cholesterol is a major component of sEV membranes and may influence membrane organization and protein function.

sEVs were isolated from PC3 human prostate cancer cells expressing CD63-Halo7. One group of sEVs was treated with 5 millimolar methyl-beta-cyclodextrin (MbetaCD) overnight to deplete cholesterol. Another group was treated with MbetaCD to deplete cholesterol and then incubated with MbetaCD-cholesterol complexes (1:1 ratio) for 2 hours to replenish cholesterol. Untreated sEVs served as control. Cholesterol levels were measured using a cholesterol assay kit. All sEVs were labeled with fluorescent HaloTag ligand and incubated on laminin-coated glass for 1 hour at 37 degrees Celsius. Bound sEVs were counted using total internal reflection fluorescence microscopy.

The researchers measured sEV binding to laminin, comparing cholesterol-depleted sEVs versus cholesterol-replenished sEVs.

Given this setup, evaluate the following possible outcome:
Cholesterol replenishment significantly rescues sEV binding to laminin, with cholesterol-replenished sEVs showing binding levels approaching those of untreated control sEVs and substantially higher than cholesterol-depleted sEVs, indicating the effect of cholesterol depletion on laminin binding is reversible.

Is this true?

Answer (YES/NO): NO